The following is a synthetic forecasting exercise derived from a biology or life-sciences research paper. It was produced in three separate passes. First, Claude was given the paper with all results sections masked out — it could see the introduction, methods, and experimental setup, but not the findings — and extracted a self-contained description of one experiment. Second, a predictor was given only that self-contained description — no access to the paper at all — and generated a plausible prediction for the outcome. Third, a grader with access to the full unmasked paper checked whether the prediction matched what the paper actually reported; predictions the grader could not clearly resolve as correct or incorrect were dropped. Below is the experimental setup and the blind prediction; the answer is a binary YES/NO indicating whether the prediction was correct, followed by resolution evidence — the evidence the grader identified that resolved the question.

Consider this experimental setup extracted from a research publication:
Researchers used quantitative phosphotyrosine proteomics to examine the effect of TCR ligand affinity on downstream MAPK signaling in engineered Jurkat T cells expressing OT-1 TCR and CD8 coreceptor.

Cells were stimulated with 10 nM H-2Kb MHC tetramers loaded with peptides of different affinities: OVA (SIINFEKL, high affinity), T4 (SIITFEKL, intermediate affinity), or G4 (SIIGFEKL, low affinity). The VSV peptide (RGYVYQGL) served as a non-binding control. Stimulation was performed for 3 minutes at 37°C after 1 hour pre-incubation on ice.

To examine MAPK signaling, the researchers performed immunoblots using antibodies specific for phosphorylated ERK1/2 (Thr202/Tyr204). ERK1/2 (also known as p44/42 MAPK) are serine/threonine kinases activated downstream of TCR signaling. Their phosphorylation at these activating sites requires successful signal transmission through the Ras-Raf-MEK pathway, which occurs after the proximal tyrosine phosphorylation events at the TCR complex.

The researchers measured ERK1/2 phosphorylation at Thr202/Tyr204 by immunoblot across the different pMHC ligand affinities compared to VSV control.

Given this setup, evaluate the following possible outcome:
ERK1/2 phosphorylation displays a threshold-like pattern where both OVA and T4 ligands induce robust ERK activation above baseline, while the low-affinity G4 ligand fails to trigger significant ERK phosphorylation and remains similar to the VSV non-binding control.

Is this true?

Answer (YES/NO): NO